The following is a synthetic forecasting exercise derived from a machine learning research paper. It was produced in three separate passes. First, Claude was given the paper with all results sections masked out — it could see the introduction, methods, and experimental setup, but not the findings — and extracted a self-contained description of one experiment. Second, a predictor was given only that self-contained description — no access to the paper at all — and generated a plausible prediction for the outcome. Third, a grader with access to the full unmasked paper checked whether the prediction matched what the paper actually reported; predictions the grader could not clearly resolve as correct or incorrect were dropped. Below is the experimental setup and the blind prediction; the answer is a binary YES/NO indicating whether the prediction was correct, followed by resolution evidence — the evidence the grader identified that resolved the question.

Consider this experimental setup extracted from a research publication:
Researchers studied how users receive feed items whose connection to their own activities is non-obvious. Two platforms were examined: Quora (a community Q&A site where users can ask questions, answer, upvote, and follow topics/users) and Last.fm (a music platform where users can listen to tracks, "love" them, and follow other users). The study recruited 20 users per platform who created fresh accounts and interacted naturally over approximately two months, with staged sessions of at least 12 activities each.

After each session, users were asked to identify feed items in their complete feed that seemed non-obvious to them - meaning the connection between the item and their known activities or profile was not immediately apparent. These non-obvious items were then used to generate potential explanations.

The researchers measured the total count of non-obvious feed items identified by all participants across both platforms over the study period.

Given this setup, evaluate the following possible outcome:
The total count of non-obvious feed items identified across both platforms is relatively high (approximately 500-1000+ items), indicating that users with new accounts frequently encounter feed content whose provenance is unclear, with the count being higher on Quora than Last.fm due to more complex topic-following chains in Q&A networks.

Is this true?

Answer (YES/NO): NO